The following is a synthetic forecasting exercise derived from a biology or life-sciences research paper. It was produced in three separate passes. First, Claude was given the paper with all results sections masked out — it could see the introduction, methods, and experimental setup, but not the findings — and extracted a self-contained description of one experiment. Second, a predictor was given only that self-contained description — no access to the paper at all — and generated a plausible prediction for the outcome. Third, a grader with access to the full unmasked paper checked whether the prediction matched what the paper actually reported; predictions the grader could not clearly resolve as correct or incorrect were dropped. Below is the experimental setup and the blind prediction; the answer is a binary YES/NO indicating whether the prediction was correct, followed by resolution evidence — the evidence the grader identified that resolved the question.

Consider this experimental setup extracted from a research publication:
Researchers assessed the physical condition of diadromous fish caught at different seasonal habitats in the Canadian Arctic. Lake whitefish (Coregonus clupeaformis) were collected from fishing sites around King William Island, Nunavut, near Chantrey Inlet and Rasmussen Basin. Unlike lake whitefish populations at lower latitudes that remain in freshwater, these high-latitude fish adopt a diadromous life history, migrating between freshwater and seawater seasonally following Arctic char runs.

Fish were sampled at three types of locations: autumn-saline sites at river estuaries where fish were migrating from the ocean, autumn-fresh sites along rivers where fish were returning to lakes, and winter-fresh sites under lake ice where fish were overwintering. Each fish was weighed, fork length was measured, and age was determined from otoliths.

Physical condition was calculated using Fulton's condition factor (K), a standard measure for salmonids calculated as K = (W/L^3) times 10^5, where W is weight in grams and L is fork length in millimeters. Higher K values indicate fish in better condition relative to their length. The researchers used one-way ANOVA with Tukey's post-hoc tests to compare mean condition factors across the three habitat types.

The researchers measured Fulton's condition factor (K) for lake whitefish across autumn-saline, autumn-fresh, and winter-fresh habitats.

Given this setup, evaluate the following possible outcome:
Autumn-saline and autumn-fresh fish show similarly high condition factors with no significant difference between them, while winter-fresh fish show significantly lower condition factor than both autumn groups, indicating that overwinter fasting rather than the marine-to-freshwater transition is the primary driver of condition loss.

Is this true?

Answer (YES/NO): NO